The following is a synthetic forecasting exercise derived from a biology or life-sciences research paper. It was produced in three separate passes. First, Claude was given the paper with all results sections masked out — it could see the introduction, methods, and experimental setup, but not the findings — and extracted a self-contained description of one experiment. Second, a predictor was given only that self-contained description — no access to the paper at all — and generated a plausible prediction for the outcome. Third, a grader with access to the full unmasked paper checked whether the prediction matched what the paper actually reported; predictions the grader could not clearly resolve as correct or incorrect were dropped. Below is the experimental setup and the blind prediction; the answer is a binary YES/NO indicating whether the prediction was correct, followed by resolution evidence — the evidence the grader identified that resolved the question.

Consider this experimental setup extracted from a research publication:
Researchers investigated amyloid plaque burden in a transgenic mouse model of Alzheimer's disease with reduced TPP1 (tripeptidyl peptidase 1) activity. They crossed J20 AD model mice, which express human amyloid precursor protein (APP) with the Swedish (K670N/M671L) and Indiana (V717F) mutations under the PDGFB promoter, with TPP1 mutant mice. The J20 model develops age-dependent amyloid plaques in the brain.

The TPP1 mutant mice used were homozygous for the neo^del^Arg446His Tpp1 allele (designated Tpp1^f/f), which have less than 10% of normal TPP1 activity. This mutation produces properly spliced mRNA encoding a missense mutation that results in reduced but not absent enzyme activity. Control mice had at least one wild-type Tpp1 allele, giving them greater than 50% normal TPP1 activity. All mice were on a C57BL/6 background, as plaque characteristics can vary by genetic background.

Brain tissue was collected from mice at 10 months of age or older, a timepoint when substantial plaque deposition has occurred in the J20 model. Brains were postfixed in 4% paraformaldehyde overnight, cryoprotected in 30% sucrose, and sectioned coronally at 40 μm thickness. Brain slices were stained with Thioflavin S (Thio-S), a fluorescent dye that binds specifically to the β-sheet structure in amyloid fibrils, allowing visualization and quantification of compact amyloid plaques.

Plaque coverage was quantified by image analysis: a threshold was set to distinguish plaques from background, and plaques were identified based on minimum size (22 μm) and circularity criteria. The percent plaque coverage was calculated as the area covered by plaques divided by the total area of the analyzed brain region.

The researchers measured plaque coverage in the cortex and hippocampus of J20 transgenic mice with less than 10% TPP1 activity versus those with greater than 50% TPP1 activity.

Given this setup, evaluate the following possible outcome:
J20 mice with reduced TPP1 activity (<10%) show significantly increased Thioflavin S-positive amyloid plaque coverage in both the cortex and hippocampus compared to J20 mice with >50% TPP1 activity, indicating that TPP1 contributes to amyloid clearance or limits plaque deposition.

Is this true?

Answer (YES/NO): YES